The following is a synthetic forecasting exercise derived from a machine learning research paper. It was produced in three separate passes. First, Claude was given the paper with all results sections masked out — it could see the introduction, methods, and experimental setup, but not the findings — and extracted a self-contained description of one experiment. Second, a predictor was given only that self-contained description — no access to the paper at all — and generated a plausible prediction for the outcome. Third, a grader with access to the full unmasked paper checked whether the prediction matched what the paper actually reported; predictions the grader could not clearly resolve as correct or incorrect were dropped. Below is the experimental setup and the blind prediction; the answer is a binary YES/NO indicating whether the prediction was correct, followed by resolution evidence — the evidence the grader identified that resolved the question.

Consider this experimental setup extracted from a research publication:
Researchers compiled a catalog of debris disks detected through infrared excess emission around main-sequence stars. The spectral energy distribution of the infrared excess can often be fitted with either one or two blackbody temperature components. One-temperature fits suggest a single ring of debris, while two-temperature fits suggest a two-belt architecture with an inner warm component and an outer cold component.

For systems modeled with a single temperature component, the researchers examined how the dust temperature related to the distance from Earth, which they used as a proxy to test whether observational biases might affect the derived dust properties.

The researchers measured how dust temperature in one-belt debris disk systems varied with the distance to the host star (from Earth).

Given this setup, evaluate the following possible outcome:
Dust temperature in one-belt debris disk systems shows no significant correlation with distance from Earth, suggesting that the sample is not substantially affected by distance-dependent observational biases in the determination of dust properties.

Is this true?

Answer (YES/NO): NO